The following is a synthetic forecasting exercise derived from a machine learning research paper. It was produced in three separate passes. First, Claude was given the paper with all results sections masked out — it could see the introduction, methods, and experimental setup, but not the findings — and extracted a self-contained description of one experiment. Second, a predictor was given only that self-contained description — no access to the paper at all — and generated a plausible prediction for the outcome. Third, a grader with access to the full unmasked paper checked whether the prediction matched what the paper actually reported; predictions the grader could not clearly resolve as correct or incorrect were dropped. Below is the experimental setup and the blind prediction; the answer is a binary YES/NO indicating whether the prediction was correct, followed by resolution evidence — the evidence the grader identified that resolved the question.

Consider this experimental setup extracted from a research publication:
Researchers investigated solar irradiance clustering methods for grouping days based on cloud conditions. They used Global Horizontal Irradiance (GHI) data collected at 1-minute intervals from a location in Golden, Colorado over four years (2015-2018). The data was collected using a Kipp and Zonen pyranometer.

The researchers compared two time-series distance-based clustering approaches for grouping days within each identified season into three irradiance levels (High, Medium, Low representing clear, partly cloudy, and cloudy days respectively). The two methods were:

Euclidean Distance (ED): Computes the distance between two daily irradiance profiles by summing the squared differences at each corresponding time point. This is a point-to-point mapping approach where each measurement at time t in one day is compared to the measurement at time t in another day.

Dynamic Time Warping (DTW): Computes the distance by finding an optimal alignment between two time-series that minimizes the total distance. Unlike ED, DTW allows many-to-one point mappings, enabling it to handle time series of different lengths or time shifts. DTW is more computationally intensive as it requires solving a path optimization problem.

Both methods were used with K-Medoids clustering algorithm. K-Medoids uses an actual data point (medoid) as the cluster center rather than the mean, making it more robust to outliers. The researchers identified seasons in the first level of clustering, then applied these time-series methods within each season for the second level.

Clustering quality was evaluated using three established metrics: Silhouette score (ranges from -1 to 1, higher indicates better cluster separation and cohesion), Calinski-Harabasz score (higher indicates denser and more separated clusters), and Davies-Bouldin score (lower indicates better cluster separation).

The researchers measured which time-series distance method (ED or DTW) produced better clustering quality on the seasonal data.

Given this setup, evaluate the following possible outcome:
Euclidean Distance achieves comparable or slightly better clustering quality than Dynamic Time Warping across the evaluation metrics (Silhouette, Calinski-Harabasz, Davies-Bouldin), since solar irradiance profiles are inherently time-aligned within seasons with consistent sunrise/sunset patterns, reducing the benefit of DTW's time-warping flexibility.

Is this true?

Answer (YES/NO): NO